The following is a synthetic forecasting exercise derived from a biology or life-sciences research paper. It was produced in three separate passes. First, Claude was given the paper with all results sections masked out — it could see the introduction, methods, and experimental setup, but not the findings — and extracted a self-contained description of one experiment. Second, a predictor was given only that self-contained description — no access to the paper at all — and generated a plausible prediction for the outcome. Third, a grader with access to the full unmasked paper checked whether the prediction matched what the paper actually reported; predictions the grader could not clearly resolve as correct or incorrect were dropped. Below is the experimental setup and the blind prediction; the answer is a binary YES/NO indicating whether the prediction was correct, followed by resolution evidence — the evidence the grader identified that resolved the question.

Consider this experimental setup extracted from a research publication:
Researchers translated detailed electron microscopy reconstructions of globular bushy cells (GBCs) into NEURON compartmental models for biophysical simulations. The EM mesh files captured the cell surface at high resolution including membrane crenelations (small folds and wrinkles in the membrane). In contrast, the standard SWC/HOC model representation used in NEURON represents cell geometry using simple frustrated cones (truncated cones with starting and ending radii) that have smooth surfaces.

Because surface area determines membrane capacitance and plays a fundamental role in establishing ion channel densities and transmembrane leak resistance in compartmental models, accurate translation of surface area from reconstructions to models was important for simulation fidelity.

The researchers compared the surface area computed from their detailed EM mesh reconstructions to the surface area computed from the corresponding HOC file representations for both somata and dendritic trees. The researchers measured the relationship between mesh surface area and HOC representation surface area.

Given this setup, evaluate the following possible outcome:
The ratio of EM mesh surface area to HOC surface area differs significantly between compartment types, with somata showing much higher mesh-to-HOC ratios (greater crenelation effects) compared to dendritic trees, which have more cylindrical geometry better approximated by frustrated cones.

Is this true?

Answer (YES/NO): NO